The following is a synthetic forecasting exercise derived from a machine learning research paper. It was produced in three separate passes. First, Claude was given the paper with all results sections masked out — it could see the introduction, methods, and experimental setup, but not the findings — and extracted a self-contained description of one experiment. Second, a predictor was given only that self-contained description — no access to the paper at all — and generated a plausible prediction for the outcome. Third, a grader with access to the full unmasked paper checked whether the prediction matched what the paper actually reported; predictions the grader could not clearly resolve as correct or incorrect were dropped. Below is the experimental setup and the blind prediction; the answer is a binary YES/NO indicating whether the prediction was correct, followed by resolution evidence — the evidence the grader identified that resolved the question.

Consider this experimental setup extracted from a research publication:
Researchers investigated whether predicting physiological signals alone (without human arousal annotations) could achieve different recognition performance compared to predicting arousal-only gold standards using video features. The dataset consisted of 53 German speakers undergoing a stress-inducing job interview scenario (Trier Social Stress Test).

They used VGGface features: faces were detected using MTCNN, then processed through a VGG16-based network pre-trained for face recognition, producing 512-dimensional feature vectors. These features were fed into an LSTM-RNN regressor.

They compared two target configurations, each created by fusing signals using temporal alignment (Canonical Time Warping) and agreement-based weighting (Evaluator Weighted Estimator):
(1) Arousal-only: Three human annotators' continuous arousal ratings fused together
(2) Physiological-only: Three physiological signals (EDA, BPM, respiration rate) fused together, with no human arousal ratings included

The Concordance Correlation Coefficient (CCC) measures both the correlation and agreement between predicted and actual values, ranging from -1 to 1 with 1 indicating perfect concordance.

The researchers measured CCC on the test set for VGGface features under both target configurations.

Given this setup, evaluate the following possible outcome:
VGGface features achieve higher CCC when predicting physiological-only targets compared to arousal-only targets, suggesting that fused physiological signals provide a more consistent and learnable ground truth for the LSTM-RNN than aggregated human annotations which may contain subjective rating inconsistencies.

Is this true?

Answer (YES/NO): YES